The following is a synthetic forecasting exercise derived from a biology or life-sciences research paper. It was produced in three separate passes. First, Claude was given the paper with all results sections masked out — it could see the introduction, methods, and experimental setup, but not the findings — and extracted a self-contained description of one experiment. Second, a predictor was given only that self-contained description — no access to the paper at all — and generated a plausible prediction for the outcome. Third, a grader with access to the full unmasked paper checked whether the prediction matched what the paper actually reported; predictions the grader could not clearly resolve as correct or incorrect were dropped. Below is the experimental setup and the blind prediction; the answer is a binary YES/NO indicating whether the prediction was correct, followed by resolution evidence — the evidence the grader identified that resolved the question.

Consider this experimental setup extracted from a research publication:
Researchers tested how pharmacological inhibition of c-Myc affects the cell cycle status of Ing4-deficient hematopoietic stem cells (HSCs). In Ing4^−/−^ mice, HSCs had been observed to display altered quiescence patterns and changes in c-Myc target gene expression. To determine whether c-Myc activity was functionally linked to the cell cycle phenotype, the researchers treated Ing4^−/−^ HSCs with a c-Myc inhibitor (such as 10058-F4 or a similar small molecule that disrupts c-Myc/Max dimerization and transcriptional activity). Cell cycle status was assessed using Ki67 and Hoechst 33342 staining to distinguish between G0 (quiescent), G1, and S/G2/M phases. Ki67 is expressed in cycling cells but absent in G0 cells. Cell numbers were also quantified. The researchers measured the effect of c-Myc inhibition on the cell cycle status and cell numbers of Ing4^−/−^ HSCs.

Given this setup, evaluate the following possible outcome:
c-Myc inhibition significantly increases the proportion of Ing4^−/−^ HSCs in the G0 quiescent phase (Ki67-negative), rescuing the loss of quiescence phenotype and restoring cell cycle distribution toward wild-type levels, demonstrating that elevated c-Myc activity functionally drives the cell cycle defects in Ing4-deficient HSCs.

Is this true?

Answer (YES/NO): NO